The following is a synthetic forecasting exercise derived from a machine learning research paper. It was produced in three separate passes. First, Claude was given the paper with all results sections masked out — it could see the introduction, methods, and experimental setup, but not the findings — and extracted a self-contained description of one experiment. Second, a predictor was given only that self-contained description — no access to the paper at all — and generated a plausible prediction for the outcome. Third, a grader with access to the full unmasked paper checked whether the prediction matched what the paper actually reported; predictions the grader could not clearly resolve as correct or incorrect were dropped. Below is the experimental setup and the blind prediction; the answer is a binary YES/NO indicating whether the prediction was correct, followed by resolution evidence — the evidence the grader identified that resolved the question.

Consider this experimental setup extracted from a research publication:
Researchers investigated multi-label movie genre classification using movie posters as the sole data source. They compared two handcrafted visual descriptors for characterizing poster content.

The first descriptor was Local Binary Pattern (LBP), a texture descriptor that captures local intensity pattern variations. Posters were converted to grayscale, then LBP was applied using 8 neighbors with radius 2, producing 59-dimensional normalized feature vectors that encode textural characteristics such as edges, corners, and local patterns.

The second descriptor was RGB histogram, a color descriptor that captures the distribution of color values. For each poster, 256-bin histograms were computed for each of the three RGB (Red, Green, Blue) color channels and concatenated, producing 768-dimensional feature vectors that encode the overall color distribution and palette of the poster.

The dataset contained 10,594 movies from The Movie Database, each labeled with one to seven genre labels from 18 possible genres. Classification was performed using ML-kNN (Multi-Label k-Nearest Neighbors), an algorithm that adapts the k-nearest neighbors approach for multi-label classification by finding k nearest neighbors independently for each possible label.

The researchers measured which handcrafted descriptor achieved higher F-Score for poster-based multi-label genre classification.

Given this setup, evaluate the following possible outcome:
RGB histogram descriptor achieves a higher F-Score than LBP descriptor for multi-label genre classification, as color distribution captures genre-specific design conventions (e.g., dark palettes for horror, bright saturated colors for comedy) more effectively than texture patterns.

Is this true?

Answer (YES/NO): YES